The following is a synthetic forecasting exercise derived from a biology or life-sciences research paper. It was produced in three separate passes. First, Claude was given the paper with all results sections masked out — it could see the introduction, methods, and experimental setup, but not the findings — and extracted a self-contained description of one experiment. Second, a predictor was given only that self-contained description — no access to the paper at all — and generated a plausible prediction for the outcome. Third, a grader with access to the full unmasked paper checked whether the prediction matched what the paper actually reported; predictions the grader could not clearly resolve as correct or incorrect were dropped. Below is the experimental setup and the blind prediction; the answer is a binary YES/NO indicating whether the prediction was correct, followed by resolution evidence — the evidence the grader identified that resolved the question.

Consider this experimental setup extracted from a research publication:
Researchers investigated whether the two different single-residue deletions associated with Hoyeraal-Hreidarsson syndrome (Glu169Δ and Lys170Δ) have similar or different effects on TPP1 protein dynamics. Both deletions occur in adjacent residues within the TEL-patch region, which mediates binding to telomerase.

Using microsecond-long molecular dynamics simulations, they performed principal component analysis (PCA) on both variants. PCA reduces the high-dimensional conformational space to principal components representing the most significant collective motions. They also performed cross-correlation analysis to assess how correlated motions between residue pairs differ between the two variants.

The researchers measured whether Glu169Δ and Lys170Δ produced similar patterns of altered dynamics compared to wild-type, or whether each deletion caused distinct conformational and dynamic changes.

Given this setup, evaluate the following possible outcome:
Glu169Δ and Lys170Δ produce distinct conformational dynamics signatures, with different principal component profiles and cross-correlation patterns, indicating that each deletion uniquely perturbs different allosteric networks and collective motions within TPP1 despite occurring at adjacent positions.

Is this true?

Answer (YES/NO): NO